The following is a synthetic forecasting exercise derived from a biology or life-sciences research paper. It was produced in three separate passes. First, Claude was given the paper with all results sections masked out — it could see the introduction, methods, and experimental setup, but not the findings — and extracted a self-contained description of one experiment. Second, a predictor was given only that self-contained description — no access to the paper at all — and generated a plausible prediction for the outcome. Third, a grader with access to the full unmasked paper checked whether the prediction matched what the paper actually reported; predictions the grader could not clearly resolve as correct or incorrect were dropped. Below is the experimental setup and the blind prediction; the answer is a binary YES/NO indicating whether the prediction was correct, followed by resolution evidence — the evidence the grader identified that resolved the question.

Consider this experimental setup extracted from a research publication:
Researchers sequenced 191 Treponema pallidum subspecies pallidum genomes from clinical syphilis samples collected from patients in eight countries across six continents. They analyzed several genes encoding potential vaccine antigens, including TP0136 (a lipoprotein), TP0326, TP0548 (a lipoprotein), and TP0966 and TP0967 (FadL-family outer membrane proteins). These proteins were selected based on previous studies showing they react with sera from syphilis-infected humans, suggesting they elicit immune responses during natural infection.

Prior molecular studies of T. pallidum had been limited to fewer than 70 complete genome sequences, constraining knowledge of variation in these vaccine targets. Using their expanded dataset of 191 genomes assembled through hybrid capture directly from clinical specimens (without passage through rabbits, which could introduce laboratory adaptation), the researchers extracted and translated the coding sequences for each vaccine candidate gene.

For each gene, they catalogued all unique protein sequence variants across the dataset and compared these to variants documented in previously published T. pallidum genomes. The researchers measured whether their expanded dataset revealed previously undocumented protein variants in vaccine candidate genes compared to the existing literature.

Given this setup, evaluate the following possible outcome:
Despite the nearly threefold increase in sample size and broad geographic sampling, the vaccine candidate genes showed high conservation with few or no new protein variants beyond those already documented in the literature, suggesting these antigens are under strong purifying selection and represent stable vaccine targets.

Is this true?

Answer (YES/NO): NO